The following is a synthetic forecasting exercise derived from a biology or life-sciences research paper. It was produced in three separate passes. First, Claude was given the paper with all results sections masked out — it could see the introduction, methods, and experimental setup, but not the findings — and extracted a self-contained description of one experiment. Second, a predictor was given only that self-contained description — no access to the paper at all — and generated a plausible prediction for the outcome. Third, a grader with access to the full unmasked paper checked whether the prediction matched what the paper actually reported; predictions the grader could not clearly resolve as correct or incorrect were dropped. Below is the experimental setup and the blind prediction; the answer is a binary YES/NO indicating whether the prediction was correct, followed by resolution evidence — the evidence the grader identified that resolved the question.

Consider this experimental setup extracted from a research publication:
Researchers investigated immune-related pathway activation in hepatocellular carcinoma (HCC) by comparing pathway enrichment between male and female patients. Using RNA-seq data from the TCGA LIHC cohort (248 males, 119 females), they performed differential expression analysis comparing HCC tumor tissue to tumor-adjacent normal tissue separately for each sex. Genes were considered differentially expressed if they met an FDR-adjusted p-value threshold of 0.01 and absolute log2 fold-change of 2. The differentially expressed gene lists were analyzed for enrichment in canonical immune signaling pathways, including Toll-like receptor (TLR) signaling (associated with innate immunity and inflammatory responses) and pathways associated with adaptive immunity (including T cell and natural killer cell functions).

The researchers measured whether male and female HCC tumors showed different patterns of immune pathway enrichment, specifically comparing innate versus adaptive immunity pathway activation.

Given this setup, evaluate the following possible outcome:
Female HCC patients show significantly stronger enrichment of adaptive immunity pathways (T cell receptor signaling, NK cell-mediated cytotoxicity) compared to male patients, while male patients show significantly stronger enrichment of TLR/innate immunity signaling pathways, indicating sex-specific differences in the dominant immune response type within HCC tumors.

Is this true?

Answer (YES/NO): NO